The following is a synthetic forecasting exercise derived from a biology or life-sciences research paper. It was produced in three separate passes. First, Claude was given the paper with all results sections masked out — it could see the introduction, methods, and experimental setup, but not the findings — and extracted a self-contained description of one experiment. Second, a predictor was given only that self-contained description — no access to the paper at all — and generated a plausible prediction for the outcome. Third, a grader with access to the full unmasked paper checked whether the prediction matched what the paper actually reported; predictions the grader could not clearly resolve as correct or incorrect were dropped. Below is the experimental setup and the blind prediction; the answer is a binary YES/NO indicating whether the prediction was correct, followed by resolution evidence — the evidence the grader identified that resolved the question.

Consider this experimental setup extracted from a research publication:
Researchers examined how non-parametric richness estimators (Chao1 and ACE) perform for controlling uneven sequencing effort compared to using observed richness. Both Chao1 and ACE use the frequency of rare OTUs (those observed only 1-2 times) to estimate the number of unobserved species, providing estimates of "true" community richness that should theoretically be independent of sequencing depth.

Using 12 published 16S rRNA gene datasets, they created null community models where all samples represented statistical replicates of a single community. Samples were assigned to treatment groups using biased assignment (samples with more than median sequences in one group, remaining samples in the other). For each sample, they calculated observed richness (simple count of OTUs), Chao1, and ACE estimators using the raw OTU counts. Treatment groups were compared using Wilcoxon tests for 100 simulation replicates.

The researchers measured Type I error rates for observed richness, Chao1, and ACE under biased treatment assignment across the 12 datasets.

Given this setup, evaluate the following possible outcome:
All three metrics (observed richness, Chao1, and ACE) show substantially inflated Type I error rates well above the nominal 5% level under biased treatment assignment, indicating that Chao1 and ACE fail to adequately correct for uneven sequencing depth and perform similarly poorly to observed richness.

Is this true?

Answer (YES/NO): YES